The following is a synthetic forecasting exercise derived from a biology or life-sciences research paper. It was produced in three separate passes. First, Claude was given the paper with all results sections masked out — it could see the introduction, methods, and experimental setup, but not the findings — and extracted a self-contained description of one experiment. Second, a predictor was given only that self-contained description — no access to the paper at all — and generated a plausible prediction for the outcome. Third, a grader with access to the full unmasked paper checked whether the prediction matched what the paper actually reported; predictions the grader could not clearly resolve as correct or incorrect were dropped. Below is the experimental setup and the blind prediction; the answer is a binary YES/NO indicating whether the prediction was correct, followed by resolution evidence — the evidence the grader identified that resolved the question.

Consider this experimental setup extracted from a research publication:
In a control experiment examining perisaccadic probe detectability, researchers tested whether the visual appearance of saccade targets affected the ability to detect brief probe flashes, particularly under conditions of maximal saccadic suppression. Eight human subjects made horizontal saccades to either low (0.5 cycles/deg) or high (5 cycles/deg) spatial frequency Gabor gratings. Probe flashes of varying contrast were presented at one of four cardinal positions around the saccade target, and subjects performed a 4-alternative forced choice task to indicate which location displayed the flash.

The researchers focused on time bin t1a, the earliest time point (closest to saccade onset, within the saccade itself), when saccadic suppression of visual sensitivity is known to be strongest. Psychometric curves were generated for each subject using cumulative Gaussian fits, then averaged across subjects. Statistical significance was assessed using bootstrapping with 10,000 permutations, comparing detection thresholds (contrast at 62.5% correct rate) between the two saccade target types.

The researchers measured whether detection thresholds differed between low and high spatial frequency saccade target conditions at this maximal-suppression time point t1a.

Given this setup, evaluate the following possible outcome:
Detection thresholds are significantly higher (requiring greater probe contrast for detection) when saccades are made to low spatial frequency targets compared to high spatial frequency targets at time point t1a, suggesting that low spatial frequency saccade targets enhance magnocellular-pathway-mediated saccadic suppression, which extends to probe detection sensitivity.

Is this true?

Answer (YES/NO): YES